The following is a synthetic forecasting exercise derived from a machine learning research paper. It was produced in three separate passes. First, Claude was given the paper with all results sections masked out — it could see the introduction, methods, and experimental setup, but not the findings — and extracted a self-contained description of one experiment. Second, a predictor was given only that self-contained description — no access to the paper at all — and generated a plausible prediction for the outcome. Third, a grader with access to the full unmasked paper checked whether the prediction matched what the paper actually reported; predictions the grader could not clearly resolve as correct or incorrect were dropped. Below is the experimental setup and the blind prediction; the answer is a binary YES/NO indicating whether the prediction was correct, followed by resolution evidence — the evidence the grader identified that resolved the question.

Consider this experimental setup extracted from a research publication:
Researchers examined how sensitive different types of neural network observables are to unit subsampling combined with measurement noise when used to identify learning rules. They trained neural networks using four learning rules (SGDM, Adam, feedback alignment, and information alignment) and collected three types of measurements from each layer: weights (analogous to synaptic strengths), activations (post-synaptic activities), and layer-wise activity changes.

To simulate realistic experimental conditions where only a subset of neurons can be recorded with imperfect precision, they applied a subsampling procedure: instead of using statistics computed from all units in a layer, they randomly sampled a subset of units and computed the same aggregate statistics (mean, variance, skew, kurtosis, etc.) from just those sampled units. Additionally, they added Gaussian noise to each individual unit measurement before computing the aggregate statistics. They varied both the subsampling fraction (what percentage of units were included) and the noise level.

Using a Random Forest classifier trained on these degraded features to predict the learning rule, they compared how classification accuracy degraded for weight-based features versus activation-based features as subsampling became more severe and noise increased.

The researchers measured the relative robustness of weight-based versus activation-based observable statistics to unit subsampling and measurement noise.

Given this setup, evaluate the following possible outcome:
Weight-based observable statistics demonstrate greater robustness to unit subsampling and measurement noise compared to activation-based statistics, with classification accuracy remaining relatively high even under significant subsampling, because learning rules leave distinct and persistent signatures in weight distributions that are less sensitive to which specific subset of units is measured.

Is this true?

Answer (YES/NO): NO